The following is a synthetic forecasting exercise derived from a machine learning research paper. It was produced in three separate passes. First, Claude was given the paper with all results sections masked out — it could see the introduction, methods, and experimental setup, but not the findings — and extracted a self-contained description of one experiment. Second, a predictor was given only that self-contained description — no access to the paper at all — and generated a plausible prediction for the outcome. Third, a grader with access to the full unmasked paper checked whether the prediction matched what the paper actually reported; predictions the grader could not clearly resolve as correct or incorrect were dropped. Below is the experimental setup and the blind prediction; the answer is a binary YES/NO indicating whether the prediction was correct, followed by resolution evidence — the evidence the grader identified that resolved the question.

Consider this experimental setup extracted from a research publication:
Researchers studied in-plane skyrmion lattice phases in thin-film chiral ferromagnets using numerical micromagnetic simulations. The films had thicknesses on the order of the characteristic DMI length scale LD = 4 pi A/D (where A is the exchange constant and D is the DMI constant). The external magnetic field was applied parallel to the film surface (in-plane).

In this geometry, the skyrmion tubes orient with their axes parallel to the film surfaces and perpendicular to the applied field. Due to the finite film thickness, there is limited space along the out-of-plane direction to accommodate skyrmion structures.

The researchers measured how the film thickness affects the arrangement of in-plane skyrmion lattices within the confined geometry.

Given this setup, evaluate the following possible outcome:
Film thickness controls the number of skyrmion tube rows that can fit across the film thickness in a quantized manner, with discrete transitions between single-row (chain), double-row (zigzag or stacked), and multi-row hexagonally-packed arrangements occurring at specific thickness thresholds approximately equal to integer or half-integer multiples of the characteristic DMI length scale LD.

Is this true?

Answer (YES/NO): NO